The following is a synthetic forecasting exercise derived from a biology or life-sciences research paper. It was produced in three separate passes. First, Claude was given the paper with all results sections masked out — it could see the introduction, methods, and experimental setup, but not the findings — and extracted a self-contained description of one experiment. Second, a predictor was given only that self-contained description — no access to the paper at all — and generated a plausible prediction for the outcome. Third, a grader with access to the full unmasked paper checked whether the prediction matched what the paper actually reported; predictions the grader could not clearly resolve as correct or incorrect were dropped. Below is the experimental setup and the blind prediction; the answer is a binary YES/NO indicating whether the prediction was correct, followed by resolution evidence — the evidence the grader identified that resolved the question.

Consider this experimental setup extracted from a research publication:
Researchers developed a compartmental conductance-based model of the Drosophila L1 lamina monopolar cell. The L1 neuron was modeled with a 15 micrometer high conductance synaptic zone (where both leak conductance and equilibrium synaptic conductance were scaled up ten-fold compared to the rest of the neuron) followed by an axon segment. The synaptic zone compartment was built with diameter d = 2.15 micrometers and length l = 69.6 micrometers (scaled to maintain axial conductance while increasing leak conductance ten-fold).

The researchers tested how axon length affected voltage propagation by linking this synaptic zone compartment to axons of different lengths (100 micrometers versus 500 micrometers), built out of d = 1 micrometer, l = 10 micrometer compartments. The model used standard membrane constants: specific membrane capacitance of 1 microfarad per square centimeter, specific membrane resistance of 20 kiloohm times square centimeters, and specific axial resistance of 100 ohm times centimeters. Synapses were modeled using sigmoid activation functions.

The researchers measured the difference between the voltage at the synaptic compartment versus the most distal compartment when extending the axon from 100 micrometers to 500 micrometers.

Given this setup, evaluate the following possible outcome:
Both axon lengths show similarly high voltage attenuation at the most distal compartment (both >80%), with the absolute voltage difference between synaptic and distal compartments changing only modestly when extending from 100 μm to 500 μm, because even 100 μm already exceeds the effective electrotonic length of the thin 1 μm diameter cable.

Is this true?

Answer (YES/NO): NO